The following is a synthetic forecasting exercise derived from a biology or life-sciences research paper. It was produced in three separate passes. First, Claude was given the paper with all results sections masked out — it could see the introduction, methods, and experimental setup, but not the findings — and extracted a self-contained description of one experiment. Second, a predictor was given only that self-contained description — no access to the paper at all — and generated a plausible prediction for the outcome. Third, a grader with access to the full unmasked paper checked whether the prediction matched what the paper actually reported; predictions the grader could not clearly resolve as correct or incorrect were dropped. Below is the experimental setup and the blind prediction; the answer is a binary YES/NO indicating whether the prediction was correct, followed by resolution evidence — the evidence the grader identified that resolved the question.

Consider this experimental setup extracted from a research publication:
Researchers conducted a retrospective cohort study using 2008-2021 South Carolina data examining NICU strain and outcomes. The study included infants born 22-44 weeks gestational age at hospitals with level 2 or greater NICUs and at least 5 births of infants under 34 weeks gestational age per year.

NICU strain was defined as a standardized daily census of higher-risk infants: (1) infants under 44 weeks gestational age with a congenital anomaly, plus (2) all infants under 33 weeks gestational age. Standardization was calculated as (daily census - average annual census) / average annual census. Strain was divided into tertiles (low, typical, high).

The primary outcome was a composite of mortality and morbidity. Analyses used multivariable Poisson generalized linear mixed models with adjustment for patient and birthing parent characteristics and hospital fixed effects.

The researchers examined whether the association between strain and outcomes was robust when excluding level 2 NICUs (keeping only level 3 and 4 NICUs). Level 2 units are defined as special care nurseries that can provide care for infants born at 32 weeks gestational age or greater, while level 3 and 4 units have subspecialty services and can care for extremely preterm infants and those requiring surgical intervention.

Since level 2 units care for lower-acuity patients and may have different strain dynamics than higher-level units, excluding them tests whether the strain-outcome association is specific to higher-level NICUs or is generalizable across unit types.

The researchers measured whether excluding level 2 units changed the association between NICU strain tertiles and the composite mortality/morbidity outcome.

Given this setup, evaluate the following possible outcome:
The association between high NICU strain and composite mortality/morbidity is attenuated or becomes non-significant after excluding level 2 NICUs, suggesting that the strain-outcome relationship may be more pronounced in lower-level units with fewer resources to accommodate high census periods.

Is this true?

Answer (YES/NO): NO